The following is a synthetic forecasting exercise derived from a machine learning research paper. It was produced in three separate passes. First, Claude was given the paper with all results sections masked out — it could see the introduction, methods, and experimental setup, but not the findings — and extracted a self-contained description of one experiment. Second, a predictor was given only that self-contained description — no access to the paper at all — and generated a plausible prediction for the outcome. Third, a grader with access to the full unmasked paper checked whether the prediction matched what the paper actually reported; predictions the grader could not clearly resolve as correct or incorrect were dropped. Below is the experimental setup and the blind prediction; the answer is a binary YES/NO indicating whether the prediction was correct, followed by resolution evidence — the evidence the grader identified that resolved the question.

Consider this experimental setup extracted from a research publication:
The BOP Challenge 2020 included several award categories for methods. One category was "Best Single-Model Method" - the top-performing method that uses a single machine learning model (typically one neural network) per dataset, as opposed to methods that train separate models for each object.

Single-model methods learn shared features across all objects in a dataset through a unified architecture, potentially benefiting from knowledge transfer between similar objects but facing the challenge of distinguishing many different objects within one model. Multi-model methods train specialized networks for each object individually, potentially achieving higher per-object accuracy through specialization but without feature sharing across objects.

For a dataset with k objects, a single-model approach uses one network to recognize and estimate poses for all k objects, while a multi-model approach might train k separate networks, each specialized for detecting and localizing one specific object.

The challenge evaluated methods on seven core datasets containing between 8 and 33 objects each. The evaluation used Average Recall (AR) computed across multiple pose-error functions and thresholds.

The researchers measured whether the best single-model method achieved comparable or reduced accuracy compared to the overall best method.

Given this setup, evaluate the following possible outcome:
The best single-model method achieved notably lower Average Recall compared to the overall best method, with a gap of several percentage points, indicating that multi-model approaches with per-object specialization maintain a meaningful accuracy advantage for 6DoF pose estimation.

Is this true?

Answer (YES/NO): NO